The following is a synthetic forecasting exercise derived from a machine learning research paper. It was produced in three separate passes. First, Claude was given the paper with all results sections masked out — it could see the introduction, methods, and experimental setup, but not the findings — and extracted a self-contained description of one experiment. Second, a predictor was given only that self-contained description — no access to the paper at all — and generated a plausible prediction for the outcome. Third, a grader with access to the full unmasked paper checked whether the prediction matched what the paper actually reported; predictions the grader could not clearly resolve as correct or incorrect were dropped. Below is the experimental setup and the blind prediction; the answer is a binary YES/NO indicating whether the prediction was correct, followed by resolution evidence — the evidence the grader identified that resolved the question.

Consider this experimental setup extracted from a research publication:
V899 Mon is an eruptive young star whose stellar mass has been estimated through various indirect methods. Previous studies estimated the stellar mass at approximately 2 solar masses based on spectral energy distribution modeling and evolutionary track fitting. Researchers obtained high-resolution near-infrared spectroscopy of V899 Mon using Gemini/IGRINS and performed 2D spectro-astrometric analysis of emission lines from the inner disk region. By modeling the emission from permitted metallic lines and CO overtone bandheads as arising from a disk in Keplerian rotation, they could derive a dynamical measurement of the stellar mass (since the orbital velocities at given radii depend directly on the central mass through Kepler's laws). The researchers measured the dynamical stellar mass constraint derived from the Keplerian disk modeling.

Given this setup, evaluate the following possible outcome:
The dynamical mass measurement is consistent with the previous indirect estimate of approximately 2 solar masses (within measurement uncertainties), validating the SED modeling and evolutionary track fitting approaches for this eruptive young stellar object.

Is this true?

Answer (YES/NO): YES